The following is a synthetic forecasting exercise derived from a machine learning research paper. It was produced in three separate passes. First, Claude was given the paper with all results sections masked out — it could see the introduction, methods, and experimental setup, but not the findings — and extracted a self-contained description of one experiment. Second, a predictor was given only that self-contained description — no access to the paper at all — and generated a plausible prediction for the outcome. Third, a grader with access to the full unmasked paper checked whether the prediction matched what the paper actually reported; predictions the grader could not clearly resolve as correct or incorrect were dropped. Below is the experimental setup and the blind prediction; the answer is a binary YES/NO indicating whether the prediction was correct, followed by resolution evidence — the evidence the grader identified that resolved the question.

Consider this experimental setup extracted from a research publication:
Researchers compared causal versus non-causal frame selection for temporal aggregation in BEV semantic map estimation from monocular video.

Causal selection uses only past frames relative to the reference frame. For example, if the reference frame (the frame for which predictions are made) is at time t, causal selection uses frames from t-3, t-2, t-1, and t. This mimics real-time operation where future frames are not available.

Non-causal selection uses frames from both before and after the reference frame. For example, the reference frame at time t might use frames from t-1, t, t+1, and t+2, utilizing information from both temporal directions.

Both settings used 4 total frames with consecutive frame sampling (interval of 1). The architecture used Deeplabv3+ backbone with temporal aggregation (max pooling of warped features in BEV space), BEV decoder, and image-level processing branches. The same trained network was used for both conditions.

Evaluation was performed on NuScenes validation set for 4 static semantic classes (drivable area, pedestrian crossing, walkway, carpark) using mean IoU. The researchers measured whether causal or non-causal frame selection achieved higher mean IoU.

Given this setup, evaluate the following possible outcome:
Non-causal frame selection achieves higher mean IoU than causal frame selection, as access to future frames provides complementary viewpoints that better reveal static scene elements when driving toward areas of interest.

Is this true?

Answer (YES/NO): YES